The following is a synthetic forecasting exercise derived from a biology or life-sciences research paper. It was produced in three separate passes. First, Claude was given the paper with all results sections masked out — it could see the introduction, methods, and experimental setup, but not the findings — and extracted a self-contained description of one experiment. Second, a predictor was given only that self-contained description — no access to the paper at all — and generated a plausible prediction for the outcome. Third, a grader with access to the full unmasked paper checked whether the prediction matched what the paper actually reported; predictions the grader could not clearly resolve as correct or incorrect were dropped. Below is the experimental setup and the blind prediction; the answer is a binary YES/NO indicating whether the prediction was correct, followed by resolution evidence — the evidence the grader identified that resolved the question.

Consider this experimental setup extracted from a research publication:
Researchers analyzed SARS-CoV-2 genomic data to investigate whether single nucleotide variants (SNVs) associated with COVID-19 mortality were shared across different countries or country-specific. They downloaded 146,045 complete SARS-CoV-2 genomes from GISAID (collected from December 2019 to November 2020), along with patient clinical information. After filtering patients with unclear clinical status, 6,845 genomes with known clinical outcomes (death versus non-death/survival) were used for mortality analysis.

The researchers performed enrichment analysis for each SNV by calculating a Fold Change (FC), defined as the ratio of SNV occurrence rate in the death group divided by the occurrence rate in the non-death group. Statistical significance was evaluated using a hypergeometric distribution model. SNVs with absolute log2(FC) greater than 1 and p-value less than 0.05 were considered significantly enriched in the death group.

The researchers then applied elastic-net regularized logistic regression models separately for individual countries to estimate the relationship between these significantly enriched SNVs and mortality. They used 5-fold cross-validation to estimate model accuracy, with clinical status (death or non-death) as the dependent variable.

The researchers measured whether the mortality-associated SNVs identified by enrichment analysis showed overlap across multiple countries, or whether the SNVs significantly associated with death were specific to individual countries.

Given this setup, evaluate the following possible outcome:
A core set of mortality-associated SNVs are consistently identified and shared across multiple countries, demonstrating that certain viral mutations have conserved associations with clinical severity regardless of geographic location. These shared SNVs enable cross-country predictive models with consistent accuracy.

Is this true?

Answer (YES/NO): NO